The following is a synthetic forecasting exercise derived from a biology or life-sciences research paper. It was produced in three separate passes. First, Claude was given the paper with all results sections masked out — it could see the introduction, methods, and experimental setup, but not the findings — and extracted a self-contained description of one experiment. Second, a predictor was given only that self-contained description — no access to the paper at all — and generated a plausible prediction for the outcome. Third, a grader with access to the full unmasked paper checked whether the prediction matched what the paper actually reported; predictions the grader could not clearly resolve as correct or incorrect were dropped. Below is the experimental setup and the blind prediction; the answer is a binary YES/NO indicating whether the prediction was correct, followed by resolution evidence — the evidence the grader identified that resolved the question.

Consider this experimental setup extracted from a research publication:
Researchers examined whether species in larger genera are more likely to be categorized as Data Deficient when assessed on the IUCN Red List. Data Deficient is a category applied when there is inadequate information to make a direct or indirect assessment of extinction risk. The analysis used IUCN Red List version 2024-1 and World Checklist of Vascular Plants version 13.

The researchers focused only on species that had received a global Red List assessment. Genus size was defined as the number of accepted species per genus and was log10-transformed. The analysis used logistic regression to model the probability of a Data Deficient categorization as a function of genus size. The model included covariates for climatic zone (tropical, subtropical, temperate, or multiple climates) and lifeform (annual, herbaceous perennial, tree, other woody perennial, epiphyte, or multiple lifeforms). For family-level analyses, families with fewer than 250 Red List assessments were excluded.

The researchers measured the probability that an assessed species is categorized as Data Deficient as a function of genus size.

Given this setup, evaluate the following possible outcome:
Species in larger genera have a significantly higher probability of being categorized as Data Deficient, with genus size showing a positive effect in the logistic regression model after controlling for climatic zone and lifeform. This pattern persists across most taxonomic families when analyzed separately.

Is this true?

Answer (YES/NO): NO